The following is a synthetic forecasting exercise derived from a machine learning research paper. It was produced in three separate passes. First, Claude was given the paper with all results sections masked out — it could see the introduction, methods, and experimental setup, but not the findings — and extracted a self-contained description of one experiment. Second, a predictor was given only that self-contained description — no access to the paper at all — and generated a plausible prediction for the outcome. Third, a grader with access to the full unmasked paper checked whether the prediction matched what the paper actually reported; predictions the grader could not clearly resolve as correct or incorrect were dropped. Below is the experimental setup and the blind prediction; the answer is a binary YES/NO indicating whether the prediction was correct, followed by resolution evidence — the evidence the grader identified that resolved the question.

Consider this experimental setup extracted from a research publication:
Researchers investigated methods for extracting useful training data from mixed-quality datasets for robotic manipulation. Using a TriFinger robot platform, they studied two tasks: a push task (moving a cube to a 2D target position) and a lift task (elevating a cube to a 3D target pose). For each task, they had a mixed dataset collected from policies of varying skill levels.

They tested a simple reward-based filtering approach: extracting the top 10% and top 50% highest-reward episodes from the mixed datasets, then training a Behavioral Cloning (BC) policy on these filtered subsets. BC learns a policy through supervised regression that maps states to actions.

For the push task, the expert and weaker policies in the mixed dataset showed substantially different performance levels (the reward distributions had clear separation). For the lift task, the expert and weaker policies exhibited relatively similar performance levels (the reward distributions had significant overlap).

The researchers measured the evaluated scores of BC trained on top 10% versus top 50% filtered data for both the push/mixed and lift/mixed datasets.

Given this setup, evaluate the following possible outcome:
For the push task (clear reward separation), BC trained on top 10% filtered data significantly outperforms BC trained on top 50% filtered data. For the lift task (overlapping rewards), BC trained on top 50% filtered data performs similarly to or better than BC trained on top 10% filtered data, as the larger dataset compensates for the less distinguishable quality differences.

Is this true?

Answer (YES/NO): NO